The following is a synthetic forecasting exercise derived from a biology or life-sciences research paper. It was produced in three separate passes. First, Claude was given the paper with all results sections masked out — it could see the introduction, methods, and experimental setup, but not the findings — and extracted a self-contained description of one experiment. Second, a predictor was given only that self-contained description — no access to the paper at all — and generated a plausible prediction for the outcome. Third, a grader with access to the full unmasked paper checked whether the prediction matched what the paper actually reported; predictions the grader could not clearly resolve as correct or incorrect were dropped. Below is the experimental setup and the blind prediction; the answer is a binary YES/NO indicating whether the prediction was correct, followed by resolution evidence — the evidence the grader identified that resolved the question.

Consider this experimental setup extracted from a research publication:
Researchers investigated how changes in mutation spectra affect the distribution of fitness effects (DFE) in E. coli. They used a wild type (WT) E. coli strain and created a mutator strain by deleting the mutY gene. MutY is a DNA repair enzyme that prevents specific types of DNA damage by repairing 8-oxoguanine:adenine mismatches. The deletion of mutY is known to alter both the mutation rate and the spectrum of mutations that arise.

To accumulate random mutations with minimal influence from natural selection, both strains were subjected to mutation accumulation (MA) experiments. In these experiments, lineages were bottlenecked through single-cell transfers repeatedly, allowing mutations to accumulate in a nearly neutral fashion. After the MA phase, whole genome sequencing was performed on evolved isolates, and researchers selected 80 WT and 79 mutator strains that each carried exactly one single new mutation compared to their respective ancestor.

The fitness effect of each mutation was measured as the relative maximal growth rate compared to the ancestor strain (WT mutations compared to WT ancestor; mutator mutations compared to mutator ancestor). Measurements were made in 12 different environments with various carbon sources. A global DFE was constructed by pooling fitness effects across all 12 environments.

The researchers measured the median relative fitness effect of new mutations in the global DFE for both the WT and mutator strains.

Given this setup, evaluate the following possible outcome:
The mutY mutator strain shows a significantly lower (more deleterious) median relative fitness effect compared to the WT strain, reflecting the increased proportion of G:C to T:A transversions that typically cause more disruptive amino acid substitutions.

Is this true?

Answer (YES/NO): NO